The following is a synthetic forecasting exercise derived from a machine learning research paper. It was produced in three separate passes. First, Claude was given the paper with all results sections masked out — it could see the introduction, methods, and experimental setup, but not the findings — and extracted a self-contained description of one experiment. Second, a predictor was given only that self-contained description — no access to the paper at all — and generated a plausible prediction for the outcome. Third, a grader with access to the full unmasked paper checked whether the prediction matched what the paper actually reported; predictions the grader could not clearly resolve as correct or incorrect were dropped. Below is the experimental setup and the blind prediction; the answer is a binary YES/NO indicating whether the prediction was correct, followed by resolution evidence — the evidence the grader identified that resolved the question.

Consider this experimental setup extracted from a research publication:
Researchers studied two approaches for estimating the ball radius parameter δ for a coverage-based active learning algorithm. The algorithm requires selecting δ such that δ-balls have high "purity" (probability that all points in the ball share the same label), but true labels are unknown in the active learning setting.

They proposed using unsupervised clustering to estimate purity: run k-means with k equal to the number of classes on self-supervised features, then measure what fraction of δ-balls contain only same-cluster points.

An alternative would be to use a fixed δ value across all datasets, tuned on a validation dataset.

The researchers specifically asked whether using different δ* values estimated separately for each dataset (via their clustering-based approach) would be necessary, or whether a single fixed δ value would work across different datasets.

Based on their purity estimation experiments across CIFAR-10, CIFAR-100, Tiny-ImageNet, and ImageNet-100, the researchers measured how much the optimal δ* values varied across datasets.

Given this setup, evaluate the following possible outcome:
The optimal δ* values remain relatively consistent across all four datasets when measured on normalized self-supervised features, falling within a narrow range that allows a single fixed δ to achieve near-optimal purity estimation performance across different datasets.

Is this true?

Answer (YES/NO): NO